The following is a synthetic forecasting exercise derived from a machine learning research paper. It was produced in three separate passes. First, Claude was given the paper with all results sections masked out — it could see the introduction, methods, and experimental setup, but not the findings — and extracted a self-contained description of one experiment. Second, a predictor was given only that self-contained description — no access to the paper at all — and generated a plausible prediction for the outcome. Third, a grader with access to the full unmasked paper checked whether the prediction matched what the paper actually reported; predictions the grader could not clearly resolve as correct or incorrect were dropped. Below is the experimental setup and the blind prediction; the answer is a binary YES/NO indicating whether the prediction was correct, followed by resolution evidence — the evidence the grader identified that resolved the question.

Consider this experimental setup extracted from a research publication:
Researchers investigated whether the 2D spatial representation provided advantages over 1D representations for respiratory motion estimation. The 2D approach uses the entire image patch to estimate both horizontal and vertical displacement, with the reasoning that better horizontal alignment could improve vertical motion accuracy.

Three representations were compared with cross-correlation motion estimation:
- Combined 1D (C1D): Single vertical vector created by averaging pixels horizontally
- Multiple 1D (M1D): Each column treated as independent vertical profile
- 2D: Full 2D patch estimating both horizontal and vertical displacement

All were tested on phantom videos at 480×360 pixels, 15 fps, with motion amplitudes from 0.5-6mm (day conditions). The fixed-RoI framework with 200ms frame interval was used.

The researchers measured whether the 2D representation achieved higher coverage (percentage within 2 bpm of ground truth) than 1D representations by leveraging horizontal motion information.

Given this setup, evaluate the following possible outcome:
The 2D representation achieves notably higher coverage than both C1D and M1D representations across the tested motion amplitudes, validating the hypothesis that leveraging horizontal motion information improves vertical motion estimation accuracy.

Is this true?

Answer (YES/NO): NO